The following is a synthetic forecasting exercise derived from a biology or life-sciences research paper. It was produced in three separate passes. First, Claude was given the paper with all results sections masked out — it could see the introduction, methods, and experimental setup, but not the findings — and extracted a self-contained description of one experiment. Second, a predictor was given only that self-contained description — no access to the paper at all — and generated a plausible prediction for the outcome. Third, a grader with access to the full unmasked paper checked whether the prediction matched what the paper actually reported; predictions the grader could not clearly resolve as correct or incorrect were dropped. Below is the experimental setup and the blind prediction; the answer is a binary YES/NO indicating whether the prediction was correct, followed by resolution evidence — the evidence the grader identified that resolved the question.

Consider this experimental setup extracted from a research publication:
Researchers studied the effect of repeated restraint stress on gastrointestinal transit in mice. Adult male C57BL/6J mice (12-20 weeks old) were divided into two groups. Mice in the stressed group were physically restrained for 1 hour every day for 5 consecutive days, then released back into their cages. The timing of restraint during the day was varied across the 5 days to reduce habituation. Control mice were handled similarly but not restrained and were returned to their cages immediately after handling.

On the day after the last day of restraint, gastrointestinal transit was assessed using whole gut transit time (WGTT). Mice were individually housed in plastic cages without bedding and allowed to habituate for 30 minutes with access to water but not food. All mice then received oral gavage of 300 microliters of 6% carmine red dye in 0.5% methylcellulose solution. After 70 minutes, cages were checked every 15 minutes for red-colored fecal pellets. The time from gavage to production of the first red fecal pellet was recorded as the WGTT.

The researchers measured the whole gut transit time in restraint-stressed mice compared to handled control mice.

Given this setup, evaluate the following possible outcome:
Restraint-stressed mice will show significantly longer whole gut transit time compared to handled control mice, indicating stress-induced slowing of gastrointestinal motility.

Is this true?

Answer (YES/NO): YES